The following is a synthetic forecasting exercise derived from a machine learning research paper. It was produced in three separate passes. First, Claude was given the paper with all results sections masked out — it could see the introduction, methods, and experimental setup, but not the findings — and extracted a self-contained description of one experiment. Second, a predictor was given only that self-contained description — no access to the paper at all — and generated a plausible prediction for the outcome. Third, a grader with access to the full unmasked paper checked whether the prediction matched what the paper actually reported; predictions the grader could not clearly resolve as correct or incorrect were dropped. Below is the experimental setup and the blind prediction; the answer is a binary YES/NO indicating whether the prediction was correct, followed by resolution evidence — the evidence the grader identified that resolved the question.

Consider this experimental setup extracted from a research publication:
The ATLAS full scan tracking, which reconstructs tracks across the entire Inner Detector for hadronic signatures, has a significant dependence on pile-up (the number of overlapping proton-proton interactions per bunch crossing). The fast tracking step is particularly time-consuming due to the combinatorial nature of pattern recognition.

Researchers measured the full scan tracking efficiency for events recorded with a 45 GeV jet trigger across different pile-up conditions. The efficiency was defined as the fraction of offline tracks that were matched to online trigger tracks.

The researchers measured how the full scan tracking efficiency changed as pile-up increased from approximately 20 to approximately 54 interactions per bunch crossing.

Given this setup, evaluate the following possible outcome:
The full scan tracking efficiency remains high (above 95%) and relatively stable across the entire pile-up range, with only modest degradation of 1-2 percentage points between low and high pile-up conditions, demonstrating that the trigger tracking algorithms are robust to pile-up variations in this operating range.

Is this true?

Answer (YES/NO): YES